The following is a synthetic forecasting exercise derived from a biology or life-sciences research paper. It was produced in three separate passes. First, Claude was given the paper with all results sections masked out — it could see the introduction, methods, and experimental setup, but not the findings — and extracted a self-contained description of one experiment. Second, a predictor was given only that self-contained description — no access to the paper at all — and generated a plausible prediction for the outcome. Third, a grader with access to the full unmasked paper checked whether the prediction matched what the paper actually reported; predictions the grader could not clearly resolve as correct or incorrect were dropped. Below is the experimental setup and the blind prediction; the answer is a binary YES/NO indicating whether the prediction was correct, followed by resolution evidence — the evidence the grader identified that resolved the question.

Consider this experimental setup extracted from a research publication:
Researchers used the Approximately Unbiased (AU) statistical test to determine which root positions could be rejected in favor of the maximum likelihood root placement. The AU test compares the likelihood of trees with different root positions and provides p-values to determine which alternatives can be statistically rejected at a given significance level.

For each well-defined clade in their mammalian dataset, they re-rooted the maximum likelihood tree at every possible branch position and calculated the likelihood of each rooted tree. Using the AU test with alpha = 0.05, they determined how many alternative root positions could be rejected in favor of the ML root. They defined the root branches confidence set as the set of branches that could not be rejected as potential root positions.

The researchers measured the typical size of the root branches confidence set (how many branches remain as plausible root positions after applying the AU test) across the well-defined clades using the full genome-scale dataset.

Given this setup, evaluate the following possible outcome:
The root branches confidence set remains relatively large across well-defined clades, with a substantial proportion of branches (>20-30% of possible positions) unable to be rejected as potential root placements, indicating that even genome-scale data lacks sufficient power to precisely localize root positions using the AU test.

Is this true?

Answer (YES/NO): NO